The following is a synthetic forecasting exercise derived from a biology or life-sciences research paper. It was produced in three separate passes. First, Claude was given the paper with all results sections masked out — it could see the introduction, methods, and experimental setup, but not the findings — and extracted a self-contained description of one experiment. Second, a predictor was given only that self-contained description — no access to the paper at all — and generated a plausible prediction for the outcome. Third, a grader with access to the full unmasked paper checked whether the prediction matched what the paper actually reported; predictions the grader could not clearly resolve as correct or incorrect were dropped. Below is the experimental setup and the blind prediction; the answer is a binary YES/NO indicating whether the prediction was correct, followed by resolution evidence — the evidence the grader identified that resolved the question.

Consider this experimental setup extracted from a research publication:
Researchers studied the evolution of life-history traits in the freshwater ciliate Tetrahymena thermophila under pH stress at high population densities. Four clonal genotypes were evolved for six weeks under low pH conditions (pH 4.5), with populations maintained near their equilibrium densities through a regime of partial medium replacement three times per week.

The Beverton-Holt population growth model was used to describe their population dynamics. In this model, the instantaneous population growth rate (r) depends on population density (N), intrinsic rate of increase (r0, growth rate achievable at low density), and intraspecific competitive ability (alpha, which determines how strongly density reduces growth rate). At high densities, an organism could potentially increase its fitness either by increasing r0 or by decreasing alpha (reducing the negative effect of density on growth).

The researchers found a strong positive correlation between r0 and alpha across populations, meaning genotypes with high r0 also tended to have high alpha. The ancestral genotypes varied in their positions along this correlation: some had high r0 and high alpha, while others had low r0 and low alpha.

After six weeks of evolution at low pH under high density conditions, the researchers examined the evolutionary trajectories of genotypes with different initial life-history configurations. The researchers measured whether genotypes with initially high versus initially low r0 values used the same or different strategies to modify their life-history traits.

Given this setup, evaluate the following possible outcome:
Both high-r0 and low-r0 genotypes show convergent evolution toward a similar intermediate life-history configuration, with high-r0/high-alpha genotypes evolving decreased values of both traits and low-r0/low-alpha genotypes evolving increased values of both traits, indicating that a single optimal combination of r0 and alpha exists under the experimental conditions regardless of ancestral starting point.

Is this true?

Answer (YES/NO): YES